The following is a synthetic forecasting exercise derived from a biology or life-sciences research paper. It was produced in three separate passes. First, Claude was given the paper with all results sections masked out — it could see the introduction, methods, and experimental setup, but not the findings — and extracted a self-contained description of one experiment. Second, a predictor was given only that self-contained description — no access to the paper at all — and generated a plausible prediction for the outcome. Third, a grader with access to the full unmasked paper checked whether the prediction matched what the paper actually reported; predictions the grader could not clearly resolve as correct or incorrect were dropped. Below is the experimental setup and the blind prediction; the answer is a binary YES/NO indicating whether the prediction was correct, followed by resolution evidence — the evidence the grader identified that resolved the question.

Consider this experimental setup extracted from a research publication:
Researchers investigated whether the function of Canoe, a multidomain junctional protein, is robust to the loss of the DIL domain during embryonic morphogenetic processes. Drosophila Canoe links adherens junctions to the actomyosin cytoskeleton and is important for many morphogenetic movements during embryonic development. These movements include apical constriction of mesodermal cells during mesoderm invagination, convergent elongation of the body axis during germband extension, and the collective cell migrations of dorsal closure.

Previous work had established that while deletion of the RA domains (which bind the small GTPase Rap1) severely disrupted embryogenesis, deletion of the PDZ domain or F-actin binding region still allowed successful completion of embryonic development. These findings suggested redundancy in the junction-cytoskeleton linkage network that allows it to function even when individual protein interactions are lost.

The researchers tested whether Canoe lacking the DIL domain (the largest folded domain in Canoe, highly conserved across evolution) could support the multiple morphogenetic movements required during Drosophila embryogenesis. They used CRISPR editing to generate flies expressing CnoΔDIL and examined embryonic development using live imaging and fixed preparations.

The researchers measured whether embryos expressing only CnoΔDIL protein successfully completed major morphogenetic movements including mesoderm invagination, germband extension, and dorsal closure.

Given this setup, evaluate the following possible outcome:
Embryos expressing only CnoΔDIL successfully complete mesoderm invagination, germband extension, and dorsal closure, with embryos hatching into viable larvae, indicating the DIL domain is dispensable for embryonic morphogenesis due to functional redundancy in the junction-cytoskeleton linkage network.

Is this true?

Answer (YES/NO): YES